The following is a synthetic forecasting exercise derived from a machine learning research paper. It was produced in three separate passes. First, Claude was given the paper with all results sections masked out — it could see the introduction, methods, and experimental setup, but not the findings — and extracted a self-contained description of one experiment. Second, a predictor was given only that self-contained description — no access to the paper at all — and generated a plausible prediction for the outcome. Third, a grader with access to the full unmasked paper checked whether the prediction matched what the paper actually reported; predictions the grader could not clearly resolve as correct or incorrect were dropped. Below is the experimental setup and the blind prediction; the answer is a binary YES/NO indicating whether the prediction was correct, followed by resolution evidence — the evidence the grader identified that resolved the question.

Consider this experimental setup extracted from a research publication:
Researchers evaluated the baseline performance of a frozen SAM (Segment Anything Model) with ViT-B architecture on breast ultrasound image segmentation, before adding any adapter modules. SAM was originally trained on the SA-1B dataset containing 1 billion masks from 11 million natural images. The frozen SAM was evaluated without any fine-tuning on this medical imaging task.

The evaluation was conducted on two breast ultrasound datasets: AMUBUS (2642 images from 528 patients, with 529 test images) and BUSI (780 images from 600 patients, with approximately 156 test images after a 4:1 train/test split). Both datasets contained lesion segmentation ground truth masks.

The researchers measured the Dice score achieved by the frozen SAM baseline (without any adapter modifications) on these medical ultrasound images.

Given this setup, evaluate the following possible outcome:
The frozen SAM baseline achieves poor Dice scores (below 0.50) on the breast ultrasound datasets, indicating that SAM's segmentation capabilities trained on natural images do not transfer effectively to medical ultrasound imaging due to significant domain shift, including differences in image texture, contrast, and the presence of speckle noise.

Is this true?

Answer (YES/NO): NO